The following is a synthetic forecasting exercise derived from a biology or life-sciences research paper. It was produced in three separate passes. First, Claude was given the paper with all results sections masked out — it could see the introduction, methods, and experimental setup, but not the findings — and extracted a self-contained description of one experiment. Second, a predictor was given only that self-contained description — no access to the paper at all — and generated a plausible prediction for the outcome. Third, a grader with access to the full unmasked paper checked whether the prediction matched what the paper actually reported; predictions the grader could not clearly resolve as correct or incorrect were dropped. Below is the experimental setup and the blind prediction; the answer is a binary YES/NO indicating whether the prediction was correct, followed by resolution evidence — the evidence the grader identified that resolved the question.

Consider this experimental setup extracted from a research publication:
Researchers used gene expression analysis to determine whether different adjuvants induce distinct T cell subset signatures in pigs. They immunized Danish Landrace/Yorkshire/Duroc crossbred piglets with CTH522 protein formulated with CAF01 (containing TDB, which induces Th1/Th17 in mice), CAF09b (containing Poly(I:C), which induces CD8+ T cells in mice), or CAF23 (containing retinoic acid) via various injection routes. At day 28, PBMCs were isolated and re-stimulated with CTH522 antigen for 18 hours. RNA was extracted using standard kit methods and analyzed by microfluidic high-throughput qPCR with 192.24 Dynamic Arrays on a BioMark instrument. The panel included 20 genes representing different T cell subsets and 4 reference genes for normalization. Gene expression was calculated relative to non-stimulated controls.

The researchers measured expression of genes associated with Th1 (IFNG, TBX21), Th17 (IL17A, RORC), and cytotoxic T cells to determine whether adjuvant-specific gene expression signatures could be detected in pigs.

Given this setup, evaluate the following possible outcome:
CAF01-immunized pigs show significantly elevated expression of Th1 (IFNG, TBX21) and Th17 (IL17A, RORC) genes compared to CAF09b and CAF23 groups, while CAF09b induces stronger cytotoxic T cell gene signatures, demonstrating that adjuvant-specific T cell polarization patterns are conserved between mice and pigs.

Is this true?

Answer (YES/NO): NO